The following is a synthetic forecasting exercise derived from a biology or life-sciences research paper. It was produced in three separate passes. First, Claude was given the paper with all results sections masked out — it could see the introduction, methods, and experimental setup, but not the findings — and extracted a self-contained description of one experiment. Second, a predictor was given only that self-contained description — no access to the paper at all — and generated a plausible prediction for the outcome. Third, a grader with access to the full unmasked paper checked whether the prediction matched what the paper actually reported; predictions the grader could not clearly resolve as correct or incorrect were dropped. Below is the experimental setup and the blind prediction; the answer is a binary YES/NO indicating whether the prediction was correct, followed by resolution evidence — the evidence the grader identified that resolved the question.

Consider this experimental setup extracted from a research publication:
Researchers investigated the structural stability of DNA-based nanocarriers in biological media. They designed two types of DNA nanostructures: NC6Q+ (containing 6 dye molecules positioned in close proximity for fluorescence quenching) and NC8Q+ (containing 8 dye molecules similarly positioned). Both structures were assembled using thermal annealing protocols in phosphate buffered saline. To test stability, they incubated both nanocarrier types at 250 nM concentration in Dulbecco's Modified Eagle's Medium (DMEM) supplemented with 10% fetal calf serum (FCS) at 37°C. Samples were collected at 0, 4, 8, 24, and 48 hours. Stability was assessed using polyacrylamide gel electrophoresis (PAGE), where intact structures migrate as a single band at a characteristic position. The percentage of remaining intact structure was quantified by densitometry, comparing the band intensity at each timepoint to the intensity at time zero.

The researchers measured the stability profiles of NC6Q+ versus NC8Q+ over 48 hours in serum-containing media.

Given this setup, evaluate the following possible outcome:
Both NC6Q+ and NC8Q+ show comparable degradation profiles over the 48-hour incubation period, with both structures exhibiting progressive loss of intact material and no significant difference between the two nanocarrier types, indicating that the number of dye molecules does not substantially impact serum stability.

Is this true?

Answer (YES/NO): NO